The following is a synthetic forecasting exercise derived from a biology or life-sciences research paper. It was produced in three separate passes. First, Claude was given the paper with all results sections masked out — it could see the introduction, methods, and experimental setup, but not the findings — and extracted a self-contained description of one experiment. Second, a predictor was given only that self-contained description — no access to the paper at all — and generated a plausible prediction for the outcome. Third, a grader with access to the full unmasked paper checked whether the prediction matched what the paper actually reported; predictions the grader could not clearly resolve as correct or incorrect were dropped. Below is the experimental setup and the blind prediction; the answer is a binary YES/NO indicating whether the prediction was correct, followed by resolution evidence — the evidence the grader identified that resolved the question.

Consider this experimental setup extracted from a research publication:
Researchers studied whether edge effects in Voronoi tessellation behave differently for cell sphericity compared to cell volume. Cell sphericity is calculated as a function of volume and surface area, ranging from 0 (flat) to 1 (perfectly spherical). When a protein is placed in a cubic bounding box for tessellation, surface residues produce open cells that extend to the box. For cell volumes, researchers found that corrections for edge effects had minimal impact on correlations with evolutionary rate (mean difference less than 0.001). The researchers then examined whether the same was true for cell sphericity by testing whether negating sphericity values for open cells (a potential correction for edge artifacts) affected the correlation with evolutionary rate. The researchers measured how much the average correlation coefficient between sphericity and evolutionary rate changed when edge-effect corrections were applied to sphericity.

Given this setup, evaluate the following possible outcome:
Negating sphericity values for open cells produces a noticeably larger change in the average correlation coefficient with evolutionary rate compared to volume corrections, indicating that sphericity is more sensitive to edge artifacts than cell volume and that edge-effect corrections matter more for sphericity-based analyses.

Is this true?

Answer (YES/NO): YES